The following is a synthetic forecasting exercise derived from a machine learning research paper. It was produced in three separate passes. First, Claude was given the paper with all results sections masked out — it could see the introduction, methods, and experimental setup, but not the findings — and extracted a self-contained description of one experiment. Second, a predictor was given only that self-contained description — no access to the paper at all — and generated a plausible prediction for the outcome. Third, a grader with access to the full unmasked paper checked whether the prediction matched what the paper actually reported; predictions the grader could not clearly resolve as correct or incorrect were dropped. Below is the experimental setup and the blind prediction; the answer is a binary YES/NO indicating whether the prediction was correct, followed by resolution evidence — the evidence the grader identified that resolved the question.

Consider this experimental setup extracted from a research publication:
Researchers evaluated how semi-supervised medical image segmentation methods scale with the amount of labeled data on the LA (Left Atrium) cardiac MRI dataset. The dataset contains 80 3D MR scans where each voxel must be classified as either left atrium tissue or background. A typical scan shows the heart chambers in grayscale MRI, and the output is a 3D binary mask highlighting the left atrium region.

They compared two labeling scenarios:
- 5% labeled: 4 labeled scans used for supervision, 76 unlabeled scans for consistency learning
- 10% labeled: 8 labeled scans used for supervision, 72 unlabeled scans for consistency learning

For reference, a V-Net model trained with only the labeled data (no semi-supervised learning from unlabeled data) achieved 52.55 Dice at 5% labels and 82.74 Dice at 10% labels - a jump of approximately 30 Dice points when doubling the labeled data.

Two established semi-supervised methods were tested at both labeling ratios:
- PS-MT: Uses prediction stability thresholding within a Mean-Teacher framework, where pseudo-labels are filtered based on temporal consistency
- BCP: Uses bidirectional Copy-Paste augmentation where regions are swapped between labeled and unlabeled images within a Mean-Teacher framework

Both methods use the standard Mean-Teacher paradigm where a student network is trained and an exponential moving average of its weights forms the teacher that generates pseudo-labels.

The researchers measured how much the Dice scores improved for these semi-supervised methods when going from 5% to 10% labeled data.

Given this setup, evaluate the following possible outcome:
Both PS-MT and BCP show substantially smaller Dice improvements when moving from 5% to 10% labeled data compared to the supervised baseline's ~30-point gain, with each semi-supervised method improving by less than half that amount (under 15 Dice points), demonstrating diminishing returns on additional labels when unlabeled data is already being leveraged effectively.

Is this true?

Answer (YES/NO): YES